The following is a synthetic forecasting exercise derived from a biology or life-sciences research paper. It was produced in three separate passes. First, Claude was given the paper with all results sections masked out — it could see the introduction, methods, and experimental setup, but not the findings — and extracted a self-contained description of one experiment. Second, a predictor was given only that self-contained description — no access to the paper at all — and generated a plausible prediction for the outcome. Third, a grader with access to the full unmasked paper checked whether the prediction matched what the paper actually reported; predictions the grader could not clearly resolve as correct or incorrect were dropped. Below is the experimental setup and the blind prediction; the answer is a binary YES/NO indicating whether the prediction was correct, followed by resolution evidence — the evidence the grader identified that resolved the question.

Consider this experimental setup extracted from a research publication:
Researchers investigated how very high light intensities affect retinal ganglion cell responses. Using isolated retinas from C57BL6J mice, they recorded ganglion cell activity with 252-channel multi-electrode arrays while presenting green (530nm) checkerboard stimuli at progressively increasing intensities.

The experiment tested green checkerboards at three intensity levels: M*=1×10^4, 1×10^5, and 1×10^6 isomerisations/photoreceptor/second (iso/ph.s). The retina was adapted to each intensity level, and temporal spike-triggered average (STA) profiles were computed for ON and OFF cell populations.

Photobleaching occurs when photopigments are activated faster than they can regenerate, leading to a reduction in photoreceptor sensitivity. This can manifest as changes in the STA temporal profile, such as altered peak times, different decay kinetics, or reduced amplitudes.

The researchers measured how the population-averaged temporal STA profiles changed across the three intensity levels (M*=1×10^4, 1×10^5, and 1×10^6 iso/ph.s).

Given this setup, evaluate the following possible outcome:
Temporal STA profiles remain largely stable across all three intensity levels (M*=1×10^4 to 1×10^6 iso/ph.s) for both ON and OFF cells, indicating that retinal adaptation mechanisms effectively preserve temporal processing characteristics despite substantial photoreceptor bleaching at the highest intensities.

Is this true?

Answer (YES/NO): YES